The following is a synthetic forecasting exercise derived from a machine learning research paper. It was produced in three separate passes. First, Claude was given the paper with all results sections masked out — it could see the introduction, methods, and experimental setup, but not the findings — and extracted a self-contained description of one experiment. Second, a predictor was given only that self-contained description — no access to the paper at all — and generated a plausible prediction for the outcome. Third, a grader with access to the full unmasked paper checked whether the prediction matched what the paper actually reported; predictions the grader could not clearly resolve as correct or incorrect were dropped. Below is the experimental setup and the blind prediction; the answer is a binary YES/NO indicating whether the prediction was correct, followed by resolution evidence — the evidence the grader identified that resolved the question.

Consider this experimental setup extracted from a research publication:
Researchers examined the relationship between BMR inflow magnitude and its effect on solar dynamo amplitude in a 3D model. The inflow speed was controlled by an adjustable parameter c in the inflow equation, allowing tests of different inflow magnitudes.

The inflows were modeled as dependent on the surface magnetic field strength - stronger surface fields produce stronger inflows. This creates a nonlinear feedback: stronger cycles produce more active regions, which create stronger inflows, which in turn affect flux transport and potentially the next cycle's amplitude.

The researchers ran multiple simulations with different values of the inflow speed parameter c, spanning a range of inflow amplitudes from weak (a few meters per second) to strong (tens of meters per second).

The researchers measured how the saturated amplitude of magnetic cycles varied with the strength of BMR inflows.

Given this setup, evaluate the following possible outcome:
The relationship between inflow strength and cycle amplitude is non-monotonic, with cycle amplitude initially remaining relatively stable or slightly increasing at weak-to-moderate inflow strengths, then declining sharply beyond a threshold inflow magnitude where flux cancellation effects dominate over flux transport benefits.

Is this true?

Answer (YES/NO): NO